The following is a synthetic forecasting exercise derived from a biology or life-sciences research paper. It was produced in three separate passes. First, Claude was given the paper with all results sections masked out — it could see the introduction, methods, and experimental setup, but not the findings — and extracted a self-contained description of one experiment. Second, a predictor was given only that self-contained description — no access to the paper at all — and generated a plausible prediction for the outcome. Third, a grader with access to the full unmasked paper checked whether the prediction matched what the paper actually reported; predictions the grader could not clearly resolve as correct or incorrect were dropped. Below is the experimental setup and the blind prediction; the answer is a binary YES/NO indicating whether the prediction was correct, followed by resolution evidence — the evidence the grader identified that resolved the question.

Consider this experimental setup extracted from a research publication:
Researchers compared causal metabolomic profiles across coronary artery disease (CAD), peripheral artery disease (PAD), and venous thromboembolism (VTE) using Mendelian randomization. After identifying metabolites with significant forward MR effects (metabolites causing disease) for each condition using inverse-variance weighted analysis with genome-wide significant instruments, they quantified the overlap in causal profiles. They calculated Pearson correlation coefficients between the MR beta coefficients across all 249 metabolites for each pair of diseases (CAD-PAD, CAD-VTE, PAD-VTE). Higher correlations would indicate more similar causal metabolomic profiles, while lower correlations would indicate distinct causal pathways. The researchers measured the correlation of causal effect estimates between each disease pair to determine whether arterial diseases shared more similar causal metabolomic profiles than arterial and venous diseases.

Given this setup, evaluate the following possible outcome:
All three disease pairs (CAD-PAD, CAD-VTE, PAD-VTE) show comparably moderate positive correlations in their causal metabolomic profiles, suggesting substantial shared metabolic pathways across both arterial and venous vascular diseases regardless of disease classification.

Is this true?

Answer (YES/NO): NO